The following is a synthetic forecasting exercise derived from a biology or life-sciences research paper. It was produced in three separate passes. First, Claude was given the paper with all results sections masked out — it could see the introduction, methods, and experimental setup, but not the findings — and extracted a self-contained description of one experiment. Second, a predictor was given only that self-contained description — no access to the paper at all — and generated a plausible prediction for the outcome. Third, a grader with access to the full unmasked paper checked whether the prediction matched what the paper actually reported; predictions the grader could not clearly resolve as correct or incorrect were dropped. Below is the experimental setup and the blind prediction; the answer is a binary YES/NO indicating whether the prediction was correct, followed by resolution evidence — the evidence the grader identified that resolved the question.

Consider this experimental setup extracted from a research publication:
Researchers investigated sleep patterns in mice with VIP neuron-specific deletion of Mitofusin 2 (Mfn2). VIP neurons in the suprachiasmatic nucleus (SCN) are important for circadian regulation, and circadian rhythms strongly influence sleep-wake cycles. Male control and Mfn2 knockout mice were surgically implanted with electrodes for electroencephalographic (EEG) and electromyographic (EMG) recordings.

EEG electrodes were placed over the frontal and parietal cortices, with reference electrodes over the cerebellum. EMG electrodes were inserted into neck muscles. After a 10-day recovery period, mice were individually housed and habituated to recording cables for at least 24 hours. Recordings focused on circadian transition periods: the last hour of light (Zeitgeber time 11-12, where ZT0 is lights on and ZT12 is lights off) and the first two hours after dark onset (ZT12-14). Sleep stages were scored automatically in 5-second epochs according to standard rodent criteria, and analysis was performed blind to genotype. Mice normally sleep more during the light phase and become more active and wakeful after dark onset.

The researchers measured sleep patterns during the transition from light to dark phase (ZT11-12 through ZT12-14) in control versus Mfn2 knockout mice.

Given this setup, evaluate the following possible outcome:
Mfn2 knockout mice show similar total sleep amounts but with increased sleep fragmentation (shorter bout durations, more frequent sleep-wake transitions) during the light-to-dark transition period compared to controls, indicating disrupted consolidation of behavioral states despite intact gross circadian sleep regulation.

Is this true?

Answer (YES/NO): NO